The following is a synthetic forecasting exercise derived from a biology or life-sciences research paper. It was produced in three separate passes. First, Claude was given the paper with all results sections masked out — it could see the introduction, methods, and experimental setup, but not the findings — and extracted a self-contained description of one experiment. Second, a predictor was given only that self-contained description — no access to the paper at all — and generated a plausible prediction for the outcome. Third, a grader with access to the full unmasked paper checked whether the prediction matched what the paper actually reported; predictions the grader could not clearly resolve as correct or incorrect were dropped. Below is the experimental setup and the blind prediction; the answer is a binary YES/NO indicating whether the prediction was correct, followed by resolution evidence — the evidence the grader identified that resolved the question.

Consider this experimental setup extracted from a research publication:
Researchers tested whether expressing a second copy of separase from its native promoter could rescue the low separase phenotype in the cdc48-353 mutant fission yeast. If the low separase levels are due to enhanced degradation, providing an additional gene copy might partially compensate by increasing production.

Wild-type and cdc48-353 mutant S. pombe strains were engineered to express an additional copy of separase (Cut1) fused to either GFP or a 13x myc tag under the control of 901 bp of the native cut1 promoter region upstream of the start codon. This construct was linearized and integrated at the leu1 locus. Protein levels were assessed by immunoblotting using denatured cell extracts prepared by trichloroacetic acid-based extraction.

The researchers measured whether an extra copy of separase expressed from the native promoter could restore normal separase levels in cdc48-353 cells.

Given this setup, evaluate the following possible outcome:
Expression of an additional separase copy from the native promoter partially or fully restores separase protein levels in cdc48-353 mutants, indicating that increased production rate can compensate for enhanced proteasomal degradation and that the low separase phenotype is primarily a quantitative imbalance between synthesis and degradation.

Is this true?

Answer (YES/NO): NO